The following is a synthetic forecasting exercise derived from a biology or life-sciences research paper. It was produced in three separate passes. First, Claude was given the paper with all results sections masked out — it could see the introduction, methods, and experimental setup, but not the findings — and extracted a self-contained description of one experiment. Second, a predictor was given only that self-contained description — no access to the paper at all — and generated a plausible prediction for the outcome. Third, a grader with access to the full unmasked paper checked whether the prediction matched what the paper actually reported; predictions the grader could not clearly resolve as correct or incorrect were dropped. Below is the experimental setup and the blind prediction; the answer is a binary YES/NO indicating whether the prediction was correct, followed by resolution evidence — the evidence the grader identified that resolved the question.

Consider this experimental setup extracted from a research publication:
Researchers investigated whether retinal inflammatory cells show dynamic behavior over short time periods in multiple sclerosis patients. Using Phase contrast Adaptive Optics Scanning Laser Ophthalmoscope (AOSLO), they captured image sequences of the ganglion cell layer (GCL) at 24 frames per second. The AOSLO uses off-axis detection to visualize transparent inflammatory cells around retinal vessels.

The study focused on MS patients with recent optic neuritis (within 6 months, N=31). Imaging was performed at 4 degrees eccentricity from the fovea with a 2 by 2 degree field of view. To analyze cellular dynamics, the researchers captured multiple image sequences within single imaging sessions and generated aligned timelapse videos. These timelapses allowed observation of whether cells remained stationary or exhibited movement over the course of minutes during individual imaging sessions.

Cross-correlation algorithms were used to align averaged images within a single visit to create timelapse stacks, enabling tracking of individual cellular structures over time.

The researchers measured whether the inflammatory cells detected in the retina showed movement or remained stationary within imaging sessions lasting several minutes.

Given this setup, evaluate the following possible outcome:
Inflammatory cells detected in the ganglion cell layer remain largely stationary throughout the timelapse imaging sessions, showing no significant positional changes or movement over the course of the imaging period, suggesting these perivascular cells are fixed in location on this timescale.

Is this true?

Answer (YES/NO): YES